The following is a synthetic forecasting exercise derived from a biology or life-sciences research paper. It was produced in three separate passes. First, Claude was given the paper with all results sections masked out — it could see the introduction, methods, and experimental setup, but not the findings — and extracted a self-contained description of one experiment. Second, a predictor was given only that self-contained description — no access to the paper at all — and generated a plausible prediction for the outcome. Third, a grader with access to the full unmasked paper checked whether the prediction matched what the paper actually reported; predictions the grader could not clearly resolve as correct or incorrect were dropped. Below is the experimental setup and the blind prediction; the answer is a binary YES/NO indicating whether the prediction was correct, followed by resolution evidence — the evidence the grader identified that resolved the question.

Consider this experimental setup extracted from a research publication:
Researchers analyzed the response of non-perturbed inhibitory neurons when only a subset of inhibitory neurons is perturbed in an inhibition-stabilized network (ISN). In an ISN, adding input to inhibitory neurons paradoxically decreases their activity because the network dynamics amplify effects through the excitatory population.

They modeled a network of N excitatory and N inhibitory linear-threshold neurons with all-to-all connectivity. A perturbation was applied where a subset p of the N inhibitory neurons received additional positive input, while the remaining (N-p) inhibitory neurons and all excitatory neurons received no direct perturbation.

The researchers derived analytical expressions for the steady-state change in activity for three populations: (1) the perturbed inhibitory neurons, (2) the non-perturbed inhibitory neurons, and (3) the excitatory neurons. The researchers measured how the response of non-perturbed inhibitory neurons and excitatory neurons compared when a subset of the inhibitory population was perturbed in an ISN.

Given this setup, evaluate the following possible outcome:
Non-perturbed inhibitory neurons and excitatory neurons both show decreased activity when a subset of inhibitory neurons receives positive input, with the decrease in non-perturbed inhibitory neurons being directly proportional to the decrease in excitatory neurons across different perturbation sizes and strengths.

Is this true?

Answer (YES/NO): NO